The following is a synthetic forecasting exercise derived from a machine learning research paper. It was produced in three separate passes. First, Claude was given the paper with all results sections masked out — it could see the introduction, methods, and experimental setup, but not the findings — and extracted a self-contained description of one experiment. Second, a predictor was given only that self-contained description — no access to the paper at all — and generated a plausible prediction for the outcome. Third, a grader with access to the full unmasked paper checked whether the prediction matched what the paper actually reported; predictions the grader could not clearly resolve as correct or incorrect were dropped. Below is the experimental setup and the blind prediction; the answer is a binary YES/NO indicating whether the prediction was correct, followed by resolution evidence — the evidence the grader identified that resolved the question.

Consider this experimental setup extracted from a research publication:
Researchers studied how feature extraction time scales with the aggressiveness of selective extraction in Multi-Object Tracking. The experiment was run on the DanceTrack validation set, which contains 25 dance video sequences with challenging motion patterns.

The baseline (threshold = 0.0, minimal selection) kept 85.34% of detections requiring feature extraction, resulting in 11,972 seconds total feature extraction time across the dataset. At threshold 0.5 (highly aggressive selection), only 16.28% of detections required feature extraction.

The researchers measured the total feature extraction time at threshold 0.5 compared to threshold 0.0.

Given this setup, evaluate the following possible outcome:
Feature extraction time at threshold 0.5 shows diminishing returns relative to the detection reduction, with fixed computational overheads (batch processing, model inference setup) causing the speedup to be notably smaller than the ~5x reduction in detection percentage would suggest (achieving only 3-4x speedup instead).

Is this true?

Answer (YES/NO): NO